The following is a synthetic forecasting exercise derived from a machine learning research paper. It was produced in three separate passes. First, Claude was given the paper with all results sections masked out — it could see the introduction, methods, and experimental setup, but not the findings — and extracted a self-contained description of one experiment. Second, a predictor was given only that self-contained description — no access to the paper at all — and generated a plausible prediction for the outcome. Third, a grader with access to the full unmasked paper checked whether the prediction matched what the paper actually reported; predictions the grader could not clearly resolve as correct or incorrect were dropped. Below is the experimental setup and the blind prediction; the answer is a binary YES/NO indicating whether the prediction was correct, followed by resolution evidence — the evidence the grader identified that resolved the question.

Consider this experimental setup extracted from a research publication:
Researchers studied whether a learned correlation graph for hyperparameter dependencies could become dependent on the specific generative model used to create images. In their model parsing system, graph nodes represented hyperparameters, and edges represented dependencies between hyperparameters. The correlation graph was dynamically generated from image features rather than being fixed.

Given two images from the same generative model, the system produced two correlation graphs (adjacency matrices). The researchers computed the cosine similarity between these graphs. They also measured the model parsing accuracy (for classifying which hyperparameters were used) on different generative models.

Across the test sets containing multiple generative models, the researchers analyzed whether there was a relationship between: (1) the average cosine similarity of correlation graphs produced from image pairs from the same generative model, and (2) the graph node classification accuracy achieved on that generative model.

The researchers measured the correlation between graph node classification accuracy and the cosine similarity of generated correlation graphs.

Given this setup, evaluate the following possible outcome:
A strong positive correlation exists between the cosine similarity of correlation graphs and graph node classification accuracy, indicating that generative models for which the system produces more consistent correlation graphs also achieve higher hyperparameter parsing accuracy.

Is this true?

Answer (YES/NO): YES